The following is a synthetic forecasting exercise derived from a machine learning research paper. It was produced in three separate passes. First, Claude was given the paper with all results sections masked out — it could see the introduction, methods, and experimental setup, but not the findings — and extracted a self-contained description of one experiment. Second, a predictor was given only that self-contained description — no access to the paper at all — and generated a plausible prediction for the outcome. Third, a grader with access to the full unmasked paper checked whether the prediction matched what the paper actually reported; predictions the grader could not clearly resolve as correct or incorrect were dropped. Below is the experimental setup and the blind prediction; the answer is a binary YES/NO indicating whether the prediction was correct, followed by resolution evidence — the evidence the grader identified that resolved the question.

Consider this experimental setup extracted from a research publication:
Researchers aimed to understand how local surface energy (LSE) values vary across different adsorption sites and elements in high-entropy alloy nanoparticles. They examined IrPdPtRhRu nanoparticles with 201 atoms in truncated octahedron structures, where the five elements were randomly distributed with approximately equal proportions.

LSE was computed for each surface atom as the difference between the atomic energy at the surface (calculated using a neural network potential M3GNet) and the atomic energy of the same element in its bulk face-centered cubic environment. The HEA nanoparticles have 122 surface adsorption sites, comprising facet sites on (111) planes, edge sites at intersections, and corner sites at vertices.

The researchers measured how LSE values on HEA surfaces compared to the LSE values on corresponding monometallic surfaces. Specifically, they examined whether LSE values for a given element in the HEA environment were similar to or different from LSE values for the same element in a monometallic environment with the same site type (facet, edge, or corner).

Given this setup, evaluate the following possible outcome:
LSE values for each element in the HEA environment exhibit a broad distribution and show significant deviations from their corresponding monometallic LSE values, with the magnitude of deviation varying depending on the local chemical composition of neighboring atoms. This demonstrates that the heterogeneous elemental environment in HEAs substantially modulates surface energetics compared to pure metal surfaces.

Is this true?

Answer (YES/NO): YES